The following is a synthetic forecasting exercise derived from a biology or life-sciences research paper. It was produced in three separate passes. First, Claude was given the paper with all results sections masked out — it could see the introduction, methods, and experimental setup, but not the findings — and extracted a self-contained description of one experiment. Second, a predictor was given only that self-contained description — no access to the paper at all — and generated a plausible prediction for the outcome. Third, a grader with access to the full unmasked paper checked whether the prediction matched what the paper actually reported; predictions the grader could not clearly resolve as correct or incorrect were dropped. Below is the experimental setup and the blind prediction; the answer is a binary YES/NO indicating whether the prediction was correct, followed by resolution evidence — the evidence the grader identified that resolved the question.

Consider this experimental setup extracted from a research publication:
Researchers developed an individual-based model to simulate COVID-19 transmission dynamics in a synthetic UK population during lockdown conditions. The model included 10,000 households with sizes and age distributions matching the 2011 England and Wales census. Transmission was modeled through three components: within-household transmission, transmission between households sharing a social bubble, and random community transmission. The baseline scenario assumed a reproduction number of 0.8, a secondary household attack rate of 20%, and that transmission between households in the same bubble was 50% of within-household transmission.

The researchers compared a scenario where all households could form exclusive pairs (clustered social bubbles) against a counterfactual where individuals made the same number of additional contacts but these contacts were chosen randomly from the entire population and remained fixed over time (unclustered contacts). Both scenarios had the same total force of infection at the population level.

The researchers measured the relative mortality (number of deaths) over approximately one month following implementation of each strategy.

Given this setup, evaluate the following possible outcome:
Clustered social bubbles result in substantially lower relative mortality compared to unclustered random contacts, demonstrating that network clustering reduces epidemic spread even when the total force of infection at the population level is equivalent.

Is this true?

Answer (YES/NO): NO